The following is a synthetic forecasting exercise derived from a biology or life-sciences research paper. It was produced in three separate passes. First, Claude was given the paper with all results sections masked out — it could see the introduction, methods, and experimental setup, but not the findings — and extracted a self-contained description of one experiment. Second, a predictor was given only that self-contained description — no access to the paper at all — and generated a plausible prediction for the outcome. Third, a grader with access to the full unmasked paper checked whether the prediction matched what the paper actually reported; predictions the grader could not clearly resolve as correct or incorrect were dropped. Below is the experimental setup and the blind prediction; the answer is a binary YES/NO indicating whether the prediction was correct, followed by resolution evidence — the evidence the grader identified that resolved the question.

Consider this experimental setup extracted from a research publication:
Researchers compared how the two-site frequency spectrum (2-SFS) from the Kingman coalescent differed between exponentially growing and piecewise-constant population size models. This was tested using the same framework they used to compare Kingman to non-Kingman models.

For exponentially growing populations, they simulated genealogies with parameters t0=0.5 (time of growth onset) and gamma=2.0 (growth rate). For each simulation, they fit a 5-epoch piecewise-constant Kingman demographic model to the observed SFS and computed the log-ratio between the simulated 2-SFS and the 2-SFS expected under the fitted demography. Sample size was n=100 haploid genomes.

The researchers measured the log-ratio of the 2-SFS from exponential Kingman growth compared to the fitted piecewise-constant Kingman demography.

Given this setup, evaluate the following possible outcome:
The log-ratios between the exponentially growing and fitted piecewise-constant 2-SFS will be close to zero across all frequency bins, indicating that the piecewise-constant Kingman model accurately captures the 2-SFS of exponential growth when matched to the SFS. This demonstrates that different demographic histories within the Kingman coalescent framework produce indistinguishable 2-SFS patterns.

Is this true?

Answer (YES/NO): YES